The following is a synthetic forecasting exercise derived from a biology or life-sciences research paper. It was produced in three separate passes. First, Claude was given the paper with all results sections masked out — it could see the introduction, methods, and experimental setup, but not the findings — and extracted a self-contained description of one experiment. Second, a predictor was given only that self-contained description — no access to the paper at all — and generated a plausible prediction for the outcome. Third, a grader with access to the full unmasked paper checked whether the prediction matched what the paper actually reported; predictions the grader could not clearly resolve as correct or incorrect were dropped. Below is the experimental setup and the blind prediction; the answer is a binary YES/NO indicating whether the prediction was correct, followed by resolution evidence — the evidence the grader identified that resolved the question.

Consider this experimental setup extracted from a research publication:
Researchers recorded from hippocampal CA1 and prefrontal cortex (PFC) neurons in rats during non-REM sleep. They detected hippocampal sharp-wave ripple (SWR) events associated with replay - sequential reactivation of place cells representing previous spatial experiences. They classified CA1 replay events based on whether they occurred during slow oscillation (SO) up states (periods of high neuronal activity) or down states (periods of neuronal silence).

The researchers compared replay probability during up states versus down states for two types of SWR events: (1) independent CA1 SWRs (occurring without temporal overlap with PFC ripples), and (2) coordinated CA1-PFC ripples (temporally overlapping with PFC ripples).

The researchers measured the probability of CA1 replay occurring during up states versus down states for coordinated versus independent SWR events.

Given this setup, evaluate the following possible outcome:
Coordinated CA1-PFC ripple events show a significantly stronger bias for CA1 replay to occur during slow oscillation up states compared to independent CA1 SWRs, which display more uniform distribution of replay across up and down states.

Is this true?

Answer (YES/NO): YES